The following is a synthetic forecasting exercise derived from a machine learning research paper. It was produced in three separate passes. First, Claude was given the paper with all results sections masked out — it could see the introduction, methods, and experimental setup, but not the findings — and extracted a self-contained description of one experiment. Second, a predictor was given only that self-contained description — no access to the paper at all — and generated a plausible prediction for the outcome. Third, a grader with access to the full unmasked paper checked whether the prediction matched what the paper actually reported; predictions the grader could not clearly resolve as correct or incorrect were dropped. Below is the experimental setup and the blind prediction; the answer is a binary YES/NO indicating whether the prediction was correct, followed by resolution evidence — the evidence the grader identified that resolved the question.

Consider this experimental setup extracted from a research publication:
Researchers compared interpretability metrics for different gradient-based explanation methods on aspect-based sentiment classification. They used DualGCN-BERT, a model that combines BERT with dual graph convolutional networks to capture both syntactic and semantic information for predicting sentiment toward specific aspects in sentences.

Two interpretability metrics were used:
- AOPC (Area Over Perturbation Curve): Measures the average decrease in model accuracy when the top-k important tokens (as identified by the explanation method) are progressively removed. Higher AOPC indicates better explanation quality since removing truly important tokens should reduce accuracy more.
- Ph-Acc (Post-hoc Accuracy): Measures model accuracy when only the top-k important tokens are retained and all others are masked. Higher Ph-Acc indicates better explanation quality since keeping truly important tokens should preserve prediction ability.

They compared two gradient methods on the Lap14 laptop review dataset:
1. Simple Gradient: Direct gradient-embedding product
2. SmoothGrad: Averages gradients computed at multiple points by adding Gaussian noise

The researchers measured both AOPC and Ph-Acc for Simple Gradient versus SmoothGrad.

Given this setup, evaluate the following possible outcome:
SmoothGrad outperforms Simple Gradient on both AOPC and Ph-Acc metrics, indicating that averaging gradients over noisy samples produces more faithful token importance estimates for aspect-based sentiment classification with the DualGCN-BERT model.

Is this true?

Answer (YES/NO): YES